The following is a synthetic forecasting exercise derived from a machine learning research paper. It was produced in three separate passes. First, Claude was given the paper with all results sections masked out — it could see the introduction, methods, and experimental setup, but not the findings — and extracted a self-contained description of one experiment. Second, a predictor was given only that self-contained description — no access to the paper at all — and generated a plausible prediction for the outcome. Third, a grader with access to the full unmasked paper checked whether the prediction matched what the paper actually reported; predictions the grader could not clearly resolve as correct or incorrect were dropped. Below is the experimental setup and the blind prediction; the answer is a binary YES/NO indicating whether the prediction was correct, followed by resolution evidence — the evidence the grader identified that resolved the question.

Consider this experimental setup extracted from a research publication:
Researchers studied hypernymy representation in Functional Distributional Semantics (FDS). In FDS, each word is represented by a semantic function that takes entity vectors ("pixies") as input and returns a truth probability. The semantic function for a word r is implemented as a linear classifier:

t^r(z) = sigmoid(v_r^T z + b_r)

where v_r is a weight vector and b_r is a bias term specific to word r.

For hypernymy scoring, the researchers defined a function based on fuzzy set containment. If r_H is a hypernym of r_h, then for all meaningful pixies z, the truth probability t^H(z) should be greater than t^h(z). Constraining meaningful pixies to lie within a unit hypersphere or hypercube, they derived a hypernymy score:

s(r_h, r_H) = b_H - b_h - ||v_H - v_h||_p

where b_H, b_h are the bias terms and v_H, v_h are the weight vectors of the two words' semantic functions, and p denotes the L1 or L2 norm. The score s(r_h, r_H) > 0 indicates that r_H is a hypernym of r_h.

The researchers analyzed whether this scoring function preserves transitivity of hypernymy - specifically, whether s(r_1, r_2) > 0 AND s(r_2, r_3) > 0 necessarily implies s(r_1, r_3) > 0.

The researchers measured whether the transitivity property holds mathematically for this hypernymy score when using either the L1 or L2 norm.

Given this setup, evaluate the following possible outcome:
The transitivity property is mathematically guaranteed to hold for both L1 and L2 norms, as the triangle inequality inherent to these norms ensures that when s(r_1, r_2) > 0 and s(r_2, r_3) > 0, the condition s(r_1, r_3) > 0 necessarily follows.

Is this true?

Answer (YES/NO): YES